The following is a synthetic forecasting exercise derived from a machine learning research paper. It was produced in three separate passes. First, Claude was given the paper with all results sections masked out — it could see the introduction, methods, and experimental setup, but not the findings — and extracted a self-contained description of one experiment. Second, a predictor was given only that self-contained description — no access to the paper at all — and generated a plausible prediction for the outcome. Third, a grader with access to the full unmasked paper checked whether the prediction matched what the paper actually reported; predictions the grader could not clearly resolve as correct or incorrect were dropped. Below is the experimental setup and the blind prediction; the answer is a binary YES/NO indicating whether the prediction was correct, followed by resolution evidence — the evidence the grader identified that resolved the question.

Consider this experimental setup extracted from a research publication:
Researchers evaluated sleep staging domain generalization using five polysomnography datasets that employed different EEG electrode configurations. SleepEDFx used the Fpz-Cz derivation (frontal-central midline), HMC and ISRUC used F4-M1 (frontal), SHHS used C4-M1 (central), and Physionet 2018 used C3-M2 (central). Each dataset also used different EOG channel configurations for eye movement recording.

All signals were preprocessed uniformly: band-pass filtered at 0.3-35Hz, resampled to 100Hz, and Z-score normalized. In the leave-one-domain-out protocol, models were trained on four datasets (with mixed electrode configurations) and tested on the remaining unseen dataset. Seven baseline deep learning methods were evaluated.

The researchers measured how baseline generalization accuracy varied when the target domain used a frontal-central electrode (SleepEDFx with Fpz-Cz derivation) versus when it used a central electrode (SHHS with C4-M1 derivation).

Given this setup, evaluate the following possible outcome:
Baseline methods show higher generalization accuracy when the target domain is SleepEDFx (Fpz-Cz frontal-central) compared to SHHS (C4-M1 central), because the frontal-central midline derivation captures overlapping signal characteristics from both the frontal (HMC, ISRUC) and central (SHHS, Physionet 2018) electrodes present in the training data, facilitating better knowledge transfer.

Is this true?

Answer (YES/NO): YES